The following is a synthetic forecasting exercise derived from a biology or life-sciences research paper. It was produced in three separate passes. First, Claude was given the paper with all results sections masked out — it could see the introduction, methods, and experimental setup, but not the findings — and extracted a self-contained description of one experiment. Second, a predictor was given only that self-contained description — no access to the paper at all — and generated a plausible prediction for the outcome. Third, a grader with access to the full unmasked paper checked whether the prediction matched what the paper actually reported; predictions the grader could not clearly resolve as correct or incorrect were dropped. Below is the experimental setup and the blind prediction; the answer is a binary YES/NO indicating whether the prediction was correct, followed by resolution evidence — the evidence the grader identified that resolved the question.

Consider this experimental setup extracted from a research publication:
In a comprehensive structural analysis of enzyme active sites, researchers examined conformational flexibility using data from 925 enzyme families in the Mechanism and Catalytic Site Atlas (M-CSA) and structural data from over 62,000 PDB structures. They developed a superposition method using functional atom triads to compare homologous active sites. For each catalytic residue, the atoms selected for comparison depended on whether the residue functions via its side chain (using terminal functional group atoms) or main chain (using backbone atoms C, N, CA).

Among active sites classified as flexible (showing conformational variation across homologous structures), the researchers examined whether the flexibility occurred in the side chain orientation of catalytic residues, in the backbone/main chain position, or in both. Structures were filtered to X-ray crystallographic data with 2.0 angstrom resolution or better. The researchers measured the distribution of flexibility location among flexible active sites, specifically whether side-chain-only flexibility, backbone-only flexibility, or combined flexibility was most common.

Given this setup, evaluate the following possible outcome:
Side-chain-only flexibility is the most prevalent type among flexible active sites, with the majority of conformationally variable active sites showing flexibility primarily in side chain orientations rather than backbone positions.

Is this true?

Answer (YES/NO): NO